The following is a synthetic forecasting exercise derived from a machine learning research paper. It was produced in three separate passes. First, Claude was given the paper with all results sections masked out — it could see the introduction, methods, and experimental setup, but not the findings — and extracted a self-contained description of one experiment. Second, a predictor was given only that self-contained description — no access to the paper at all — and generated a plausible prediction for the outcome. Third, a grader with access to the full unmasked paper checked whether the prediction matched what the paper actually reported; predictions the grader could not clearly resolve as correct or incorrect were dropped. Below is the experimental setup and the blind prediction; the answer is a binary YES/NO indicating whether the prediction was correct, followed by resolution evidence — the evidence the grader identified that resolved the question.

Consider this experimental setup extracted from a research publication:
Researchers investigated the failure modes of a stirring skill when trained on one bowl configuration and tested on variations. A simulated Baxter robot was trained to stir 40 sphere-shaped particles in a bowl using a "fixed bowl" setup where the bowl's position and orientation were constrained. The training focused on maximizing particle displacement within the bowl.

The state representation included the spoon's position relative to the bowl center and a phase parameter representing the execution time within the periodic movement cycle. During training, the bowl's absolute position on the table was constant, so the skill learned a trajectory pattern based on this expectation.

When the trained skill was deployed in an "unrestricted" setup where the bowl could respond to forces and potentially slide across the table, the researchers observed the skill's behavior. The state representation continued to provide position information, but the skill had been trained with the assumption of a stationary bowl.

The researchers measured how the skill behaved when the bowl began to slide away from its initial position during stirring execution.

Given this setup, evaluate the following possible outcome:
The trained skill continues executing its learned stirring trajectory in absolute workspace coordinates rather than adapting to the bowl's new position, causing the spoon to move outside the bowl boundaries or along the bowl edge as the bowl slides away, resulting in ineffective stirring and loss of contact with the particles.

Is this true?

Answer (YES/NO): NO